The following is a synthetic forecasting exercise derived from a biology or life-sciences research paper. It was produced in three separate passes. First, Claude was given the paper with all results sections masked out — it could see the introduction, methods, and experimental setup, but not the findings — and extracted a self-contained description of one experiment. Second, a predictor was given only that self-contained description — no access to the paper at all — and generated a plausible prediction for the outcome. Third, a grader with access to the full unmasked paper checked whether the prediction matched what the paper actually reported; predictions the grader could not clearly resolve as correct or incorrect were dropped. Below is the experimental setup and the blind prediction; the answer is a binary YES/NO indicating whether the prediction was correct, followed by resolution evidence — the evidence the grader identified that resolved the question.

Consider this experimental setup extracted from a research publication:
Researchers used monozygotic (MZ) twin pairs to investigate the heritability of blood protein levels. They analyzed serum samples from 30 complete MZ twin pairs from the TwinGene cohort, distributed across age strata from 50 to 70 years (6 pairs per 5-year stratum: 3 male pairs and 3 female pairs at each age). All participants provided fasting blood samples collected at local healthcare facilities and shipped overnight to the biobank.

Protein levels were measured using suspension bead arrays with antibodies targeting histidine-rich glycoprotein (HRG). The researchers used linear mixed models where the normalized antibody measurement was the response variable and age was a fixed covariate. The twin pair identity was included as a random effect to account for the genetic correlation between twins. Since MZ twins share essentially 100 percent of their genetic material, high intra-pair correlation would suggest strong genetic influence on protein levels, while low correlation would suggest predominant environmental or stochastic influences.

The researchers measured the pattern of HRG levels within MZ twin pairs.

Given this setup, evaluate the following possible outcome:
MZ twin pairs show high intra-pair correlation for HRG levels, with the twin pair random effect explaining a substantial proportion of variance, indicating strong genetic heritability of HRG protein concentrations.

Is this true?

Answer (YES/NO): NO